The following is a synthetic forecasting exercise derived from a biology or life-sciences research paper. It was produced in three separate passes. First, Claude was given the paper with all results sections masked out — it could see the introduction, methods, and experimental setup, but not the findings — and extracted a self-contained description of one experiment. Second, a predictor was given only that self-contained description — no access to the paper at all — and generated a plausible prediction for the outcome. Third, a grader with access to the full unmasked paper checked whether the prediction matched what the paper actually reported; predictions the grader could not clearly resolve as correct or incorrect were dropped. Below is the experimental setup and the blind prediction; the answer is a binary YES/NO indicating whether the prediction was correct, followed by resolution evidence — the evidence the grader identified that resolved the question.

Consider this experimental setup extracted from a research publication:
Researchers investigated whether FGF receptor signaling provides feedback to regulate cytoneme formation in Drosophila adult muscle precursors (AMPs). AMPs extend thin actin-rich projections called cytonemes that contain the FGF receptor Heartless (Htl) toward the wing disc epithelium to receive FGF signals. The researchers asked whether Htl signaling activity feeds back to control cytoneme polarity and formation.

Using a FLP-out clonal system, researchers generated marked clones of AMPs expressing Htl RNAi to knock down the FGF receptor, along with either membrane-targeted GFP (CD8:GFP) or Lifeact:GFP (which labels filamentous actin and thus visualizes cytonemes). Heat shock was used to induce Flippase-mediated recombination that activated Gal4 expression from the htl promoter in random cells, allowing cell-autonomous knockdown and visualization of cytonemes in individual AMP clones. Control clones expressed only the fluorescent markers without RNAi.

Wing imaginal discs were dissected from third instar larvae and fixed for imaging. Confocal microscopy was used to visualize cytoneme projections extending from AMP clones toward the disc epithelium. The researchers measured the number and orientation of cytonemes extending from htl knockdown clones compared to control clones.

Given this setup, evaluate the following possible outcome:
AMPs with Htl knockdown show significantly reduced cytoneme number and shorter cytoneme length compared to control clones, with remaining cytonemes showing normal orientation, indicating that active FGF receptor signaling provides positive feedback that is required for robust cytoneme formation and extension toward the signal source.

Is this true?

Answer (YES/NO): NO